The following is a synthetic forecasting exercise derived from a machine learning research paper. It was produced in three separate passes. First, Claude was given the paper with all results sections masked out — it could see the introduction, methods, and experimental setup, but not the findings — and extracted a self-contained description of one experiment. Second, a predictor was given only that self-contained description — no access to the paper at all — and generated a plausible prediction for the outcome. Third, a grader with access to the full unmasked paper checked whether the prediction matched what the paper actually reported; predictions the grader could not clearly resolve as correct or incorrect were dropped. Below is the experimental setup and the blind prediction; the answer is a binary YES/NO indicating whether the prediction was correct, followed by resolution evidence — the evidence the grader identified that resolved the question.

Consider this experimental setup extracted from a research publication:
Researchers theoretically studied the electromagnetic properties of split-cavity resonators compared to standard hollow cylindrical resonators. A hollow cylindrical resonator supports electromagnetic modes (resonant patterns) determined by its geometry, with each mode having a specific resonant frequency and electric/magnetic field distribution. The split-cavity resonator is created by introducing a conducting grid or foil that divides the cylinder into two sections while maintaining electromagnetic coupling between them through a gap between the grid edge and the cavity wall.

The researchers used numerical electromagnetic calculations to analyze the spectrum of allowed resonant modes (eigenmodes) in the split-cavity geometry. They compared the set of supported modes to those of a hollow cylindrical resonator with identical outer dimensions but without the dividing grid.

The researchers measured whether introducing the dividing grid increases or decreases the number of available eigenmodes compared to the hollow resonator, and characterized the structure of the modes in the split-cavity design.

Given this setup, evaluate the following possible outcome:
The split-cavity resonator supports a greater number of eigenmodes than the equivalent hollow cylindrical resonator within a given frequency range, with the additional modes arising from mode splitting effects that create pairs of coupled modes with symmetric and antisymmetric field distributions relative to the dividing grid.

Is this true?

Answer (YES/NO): NO